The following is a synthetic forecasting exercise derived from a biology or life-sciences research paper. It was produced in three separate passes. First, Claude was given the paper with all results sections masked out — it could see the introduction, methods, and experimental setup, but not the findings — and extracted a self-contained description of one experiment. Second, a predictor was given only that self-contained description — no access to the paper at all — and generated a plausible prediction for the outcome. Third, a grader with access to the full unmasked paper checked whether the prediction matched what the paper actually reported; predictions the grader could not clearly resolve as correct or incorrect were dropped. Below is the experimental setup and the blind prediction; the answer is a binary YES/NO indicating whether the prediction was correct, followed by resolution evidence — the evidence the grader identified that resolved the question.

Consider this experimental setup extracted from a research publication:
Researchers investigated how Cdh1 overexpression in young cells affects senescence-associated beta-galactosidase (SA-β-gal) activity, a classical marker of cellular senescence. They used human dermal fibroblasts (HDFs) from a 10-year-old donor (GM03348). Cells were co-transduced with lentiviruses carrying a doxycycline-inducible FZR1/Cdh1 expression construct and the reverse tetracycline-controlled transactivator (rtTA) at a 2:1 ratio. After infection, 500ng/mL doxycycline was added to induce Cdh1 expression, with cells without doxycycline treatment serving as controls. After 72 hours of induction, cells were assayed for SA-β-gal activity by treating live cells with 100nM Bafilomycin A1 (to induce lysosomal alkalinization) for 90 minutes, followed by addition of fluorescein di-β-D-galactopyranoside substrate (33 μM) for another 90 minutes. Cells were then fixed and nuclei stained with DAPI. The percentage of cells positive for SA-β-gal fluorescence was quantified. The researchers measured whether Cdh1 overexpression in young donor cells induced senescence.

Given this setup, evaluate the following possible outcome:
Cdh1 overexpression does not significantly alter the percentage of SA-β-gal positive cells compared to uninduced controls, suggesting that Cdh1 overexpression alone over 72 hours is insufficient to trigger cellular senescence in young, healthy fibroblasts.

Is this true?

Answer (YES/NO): NO